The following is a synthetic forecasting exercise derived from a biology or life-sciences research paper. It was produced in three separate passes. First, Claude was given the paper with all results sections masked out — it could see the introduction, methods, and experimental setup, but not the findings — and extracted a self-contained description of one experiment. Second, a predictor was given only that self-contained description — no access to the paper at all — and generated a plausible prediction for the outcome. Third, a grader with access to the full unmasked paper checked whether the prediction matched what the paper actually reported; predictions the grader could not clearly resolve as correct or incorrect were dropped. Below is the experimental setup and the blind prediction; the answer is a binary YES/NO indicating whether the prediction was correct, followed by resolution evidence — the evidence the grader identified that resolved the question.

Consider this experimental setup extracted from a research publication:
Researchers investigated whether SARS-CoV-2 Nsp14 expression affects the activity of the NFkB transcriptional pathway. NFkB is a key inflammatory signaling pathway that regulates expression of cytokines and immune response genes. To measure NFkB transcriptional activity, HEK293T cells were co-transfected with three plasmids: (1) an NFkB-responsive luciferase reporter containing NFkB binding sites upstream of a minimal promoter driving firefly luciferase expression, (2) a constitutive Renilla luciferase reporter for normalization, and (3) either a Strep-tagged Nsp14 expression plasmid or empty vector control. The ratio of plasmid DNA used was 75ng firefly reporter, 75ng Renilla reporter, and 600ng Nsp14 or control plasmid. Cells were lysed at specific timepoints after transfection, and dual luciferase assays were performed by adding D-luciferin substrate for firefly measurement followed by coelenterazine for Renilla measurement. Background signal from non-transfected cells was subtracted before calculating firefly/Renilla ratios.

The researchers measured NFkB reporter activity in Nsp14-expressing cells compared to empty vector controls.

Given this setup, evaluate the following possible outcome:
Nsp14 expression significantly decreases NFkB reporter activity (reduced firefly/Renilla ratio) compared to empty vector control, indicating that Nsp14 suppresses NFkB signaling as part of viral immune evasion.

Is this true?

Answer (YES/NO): NO